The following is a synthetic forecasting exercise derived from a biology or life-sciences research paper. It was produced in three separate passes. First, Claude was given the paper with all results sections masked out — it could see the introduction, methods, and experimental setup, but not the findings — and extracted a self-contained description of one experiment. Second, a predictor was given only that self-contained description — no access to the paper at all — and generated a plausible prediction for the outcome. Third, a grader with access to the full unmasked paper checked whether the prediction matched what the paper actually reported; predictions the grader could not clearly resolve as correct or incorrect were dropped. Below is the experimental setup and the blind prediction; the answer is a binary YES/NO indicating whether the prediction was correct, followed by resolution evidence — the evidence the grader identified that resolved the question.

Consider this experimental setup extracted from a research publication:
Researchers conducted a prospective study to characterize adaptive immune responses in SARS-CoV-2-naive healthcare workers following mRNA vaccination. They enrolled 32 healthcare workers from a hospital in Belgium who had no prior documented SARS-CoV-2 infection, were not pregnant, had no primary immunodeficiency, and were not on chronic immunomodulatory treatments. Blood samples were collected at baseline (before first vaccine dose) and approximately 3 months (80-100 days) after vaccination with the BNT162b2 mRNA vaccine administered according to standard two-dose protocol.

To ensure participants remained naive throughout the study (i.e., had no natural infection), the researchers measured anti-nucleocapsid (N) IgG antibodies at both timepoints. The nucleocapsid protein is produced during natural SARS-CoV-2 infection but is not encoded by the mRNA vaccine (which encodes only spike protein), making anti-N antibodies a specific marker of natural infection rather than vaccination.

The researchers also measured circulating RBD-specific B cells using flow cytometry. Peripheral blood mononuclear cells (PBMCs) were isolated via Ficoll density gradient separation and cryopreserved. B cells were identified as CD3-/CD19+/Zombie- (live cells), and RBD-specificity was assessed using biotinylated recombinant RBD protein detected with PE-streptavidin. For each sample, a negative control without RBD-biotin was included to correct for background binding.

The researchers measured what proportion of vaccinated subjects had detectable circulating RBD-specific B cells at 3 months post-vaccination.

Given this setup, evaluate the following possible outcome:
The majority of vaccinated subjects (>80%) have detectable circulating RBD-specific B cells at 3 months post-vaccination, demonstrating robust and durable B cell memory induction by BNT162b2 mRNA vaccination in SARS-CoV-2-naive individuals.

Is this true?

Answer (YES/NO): NO